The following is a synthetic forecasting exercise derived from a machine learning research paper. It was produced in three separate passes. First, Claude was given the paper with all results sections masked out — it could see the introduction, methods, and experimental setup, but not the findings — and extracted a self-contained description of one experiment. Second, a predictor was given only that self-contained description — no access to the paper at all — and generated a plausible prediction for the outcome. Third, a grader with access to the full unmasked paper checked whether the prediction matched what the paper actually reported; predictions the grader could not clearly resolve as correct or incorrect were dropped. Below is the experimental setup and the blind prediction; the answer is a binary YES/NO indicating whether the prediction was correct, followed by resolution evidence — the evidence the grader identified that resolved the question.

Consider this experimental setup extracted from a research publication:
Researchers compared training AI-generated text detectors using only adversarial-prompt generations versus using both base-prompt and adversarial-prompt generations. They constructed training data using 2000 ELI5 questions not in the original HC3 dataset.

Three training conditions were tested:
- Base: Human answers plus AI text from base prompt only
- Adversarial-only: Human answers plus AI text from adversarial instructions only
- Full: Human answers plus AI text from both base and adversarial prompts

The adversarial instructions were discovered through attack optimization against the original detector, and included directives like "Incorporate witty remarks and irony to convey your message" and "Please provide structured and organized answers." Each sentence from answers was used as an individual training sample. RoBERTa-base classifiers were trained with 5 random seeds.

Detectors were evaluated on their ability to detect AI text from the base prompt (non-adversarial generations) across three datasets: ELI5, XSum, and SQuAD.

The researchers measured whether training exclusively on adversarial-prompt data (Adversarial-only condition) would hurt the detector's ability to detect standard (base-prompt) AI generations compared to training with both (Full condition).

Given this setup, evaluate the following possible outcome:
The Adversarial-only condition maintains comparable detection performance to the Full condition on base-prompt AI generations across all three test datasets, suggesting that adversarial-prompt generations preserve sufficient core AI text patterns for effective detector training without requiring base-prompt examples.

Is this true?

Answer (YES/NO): NO